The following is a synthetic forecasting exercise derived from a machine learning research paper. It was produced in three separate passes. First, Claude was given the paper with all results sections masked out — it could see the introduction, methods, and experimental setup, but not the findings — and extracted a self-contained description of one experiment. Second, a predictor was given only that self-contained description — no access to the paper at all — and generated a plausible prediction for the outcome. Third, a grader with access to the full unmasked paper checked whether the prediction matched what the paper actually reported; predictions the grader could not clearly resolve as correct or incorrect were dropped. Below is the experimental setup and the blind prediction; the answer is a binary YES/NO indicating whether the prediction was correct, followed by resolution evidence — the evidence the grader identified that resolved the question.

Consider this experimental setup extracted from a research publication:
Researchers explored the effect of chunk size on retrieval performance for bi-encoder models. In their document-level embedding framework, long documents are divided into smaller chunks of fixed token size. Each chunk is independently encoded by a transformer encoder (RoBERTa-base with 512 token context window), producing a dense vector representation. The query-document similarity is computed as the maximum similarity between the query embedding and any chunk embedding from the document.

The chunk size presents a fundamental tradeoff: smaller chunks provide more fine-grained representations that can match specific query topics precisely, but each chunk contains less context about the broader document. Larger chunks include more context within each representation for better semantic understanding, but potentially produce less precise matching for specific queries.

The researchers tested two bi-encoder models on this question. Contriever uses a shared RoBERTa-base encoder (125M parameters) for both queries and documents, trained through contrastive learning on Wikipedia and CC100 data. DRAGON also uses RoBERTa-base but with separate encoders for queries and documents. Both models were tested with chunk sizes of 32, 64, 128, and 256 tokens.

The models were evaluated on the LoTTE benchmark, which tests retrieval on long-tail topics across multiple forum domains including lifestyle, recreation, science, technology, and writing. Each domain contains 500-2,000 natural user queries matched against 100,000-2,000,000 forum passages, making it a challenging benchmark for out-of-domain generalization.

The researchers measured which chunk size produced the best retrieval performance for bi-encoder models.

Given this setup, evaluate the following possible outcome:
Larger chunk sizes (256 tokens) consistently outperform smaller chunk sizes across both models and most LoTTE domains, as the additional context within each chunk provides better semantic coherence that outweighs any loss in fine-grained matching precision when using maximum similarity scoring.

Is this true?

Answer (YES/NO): NO